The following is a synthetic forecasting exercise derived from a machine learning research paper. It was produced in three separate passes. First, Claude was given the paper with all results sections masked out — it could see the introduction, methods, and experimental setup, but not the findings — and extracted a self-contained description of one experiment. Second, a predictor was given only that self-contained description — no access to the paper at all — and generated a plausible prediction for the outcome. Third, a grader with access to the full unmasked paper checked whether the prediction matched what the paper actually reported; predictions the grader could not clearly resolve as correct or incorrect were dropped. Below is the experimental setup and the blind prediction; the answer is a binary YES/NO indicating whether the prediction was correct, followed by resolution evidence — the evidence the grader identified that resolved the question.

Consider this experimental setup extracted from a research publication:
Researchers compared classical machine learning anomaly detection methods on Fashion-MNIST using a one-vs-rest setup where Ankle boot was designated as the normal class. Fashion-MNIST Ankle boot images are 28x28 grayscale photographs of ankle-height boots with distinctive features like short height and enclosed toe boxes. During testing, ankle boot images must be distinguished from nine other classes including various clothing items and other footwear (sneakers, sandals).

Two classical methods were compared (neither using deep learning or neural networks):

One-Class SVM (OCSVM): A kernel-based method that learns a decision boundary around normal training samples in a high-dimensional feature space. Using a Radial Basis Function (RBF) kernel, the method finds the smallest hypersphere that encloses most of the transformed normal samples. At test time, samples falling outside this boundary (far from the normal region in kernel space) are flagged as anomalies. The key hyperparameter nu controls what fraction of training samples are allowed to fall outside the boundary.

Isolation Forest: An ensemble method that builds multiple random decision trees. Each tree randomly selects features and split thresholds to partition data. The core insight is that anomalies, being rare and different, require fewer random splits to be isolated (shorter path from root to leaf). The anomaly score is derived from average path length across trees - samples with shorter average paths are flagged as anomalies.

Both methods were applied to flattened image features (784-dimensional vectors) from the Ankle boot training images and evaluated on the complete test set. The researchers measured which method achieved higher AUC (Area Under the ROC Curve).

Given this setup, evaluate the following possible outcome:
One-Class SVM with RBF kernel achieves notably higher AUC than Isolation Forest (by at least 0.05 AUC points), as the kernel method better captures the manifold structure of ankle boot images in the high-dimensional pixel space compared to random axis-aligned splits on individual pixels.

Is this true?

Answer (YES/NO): NO